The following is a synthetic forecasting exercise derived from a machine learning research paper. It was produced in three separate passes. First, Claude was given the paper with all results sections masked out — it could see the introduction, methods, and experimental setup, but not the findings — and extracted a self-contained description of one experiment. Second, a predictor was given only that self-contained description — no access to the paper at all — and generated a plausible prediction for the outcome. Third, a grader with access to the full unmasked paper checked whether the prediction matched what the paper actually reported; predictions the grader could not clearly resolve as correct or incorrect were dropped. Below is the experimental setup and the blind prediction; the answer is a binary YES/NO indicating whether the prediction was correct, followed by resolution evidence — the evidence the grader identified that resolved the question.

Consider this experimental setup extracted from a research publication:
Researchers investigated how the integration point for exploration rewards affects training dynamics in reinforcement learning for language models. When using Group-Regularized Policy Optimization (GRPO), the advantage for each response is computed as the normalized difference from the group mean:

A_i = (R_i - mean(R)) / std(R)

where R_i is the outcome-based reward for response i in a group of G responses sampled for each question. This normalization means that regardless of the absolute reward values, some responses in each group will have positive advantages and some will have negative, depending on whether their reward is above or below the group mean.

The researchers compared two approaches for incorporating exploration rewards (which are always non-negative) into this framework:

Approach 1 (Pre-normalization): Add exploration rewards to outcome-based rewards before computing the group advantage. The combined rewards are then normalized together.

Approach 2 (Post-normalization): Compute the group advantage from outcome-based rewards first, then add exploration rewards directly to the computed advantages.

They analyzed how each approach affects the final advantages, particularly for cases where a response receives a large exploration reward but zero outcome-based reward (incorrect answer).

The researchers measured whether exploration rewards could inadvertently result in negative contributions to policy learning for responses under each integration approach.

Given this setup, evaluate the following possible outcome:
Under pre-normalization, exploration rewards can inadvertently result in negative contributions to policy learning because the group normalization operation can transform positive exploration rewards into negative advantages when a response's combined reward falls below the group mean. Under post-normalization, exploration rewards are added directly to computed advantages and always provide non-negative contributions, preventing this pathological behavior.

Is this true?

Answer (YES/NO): YES